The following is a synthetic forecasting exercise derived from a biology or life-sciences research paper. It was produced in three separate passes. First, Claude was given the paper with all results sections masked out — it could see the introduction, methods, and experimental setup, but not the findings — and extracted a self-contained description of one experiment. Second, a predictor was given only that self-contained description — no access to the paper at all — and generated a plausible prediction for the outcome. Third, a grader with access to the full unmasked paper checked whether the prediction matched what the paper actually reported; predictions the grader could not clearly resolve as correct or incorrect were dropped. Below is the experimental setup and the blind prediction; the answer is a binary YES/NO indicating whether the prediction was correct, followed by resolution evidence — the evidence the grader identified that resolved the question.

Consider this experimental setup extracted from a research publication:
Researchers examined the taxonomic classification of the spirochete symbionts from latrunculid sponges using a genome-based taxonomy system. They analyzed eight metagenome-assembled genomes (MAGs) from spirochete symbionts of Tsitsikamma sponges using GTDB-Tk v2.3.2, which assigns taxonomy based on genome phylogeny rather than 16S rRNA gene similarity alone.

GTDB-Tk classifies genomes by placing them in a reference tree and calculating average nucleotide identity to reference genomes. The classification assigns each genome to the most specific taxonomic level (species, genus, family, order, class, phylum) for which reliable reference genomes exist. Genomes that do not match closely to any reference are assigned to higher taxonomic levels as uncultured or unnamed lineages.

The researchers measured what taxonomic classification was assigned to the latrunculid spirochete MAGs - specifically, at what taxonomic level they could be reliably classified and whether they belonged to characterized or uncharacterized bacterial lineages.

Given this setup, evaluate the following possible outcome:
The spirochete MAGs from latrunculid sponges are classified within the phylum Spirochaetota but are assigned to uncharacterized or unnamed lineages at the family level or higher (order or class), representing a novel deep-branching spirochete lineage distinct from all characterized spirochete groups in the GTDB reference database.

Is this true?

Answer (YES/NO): NO